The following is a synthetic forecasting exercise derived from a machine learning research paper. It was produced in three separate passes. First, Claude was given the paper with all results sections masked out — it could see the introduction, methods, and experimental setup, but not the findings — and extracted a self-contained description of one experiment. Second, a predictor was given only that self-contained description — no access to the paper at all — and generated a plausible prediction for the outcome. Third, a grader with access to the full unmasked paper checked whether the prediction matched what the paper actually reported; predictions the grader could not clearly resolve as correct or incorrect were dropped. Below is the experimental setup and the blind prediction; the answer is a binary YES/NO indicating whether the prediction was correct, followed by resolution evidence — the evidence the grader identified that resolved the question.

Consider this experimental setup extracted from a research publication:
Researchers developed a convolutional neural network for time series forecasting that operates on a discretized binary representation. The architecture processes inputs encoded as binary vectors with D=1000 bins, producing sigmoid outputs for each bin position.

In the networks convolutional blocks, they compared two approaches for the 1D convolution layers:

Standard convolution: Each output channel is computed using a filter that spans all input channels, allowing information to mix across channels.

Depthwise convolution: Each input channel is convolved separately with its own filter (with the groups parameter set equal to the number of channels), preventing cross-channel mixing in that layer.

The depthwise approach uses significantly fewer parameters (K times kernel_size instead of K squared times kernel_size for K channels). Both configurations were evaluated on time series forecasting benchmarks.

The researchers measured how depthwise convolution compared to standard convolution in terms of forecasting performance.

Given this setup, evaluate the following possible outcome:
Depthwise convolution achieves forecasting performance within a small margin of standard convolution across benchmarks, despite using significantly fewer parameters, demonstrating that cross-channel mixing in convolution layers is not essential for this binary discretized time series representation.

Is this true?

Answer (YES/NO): YES